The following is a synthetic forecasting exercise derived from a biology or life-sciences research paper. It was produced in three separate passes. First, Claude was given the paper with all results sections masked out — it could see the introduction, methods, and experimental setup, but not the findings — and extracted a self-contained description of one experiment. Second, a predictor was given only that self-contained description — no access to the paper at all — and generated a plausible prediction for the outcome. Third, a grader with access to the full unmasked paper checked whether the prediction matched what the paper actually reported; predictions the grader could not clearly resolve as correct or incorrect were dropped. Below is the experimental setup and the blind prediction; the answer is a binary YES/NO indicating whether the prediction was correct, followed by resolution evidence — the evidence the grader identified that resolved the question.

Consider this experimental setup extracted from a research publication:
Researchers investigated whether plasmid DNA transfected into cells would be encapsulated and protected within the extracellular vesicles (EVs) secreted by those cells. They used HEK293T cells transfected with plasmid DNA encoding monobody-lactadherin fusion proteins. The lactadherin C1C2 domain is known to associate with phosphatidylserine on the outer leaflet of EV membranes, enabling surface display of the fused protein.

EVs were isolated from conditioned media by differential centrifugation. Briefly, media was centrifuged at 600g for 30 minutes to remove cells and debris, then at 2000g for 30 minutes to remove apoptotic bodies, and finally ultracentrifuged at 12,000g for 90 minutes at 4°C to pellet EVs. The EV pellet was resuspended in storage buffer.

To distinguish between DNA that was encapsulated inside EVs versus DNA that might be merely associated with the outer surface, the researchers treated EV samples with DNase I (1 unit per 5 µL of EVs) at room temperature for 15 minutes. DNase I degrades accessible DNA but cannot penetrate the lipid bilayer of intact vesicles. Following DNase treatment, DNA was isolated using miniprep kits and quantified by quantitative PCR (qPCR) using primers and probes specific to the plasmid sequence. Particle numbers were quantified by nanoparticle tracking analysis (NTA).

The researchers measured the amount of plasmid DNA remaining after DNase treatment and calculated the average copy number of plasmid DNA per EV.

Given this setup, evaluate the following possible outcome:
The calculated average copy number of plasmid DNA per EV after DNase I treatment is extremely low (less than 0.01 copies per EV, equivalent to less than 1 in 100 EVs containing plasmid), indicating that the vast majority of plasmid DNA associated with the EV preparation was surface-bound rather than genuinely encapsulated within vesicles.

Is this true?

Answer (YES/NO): NO